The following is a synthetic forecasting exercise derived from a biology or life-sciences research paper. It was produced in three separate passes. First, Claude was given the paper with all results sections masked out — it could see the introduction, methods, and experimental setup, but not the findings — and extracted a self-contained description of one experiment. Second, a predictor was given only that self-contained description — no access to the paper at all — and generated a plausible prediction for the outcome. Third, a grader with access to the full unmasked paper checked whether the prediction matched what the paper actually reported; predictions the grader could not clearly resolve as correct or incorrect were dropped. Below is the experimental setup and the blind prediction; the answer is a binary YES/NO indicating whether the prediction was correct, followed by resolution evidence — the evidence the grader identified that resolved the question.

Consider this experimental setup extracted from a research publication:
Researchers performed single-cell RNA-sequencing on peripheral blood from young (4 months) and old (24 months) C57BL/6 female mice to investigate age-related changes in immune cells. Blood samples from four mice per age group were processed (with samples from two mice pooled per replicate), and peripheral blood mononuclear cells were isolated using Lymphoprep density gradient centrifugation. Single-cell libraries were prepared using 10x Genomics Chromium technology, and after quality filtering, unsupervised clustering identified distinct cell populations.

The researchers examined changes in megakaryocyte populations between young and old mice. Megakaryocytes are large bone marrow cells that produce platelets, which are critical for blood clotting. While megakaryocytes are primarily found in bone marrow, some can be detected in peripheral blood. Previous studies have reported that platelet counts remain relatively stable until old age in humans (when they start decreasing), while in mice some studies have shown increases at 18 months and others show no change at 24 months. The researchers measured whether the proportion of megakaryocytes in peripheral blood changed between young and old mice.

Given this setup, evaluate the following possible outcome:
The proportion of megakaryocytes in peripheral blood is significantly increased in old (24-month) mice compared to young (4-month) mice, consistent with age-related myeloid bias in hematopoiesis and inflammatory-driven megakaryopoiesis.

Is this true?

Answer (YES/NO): YES